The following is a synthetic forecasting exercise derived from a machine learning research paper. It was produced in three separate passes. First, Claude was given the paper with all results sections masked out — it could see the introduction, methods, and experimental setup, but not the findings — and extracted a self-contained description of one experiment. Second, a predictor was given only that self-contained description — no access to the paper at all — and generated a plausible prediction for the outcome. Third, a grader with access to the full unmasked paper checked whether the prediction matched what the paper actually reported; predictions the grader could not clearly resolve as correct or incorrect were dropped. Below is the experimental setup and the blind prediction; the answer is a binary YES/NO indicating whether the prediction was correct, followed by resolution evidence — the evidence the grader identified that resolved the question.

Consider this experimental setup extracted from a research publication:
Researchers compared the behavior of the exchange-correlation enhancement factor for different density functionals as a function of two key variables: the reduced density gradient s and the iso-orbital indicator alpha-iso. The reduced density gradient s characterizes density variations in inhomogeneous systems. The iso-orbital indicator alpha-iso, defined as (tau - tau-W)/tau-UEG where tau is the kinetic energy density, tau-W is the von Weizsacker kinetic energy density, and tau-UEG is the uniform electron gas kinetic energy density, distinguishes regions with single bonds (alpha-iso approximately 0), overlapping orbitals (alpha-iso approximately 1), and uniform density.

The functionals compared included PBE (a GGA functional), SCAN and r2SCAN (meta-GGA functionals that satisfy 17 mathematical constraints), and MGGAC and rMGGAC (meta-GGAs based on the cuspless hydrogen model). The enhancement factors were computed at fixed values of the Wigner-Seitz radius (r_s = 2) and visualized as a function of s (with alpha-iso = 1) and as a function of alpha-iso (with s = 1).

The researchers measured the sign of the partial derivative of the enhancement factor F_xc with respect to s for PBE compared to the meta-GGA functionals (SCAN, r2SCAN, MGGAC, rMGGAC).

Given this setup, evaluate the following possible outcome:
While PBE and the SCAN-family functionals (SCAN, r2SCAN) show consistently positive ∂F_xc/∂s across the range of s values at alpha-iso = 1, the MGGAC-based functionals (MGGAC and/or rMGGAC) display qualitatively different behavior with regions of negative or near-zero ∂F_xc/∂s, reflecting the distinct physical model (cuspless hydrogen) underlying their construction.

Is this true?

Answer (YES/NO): NO